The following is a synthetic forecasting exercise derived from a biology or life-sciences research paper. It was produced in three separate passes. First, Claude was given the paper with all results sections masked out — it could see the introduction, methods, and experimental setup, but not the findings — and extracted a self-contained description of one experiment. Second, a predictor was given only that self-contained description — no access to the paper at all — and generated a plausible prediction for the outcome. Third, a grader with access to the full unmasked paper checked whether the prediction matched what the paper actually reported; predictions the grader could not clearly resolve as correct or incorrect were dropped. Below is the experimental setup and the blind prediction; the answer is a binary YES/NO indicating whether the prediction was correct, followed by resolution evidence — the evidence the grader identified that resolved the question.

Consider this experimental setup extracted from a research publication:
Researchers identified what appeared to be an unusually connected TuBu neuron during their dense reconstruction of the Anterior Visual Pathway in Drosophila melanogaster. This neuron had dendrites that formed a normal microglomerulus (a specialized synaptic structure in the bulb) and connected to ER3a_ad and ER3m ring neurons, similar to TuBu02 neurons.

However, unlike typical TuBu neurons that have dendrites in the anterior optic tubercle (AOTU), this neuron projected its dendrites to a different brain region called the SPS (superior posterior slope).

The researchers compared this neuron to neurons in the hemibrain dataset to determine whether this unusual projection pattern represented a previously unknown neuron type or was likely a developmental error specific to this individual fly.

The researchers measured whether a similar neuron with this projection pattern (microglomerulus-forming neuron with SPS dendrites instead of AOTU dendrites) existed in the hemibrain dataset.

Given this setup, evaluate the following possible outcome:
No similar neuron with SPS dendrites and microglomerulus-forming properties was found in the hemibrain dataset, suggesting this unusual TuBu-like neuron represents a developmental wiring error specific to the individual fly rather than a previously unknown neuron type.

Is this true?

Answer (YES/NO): YES